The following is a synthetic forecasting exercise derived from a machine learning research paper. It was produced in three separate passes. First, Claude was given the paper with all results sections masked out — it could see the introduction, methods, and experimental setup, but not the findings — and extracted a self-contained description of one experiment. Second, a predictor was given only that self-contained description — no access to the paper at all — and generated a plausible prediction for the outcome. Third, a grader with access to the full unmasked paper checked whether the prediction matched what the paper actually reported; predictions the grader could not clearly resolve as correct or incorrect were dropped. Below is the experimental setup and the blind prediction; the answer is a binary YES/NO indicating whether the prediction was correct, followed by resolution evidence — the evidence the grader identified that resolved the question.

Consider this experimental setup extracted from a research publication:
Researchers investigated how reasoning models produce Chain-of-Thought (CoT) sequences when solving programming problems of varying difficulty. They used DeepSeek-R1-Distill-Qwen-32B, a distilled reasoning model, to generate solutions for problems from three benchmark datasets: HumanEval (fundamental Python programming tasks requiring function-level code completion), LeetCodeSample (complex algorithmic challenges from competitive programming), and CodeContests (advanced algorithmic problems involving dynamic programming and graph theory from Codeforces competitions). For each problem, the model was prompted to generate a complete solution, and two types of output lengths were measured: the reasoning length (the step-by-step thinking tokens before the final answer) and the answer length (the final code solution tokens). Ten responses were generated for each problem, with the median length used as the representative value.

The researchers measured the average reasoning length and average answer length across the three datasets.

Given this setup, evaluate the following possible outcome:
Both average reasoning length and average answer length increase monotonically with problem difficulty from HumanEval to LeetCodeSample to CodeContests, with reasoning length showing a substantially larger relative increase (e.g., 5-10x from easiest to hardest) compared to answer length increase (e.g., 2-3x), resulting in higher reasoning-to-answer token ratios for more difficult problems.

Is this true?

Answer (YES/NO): NO